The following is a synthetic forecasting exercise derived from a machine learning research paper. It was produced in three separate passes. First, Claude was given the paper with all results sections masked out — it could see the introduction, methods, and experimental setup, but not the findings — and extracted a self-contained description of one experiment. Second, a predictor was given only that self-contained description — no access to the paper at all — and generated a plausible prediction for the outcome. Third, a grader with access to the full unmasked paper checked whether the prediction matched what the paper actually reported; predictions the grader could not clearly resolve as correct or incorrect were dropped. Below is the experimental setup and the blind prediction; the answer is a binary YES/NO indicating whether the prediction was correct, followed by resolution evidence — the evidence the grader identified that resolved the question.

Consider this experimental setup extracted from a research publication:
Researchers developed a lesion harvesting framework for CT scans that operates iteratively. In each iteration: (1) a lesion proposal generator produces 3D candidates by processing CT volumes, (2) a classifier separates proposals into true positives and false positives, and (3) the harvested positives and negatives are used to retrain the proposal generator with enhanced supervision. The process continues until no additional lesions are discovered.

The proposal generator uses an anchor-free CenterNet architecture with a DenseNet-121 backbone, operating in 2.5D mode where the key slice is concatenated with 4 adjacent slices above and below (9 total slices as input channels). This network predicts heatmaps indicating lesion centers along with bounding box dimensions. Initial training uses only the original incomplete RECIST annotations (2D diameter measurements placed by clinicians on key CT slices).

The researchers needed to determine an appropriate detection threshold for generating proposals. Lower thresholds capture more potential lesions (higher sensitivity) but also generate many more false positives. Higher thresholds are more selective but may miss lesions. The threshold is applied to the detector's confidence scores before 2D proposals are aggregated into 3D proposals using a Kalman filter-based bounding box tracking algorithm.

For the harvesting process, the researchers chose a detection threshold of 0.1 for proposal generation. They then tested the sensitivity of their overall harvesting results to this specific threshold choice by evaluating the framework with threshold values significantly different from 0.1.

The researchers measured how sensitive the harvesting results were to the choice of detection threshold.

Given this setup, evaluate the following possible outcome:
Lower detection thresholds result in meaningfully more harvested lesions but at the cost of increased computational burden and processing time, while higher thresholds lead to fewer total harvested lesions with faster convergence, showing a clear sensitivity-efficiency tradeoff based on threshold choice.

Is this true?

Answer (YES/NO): NO